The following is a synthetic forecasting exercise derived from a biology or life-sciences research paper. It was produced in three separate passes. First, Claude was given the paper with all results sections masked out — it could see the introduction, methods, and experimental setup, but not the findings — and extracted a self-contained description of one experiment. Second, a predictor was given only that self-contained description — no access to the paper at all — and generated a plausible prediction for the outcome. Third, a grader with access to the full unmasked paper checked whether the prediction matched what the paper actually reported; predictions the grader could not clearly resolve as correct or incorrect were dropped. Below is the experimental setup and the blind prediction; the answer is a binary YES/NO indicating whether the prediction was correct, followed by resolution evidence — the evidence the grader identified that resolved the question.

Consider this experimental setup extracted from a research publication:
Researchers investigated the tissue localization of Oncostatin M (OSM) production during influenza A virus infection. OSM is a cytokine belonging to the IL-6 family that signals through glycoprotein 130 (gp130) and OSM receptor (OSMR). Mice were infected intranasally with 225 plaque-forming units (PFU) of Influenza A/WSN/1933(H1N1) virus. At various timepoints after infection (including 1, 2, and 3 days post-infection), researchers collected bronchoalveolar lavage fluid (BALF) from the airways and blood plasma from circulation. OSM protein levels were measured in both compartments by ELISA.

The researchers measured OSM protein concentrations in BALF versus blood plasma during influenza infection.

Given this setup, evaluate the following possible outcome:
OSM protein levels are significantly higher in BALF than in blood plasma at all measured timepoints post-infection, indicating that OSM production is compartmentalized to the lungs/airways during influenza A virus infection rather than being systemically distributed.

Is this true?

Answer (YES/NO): YES